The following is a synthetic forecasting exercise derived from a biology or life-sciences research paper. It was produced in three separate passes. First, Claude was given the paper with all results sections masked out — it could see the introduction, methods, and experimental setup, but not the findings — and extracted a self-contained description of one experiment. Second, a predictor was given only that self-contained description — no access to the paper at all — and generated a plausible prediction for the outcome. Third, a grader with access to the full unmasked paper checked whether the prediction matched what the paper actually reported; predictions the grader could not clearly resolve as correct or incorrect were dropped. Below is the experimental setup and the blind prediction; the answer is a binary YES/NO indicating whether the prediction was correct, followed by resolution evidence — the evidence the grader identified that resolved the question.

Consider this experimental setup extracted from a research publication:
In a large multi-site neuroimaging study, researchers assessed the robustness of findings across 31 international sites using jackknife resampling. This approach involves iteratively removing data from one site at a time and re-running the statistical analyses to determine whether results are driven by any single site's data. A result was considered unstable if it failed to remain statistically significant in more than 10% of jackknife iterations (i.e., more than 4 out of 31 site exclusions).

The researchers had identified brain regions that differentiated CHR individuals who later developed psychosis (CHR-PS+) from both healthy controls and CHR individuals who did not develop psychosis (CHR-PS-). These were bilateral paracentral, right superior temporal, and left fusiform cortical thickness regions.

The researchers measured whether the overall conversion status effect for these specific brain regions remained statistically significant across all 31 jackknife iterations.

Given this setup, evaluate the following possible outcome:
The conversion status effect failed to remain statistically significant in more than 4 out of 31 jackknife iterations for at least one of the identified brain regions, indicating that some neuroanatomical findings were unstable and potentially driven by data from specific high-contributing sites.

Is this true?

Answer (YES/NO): NO